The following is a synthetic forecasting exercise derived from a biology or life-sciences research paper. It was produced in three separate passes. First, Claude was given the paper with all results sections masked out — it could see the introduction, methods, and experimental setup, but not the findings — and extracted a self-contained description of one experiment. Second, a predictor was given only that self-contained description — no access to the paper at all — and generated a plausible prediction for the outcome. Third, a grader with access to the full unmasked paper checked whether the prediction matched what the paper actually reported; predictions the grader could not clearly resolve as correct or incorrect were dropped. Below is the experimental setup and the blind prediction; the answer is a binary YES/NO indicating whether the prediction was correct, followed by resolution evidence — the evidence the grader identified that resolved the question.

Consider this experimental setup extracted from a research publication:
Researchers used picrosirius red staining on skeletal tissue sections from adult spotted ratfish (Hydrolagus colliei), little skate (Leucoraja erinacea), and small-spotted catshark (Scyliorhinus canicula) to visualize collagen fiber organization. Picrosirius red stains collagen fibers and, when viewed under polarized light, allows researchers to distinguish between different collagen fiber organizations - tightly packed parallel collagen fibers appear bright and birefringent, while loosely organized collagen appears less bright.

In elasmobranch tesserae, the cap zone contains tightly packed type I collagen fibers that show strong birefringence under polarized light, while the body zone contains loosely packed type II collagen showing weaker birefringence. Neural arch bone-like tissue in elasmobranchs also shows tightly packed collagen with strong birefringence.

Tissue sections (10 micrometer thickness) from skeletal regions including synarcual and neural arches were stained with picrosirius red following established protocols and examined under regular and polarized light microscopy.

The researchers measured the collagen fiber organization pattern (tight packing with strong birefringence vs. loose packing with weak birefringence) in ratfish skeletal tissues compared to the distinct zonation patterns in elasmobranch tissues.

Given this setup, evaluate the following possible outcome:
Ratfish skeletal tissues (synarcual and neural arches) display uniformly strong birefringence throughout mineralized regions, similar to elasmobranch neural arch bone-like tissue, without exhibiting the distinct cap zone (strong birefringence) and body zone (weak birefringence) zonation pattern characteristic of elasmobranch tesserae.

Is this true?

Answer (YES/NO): NO